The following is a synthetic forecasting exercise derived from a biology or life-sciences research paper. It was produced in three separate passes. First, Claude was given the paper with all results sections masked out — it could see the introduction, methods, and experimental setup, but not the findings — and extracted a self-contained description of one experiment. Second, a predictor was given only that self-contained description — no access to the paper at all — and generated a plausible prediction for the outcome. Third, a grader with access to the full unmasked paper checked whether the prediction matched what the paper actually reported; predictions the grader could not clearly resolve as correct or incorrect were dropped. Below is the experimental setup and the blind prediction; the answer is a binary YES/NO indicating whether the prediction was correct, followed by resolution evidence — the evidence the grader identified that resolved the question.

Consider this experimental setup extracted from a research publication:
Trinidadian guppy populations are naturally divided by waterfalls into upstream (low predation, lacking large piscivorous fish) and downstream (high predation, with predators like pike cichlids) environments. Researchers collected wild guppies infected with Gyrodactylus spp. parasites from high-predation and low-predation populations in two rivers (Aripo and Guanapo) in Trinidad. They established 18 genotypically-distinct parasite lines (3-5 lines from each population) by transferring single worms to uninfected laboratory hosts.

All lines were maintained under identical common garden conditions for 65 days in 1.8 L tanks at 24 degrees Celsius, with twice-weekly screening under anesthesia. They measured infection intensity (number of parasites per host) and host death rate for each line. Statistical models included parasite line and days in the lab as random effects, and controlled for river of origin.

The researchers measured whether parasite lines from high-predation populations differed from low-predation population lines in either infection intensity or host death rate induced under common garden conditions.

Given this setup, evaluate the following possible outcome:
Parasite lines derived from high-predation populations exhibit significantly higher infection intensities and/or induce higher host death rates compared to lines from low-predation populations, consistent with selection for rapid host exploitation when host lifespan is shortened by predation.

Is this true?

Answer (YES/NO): YES